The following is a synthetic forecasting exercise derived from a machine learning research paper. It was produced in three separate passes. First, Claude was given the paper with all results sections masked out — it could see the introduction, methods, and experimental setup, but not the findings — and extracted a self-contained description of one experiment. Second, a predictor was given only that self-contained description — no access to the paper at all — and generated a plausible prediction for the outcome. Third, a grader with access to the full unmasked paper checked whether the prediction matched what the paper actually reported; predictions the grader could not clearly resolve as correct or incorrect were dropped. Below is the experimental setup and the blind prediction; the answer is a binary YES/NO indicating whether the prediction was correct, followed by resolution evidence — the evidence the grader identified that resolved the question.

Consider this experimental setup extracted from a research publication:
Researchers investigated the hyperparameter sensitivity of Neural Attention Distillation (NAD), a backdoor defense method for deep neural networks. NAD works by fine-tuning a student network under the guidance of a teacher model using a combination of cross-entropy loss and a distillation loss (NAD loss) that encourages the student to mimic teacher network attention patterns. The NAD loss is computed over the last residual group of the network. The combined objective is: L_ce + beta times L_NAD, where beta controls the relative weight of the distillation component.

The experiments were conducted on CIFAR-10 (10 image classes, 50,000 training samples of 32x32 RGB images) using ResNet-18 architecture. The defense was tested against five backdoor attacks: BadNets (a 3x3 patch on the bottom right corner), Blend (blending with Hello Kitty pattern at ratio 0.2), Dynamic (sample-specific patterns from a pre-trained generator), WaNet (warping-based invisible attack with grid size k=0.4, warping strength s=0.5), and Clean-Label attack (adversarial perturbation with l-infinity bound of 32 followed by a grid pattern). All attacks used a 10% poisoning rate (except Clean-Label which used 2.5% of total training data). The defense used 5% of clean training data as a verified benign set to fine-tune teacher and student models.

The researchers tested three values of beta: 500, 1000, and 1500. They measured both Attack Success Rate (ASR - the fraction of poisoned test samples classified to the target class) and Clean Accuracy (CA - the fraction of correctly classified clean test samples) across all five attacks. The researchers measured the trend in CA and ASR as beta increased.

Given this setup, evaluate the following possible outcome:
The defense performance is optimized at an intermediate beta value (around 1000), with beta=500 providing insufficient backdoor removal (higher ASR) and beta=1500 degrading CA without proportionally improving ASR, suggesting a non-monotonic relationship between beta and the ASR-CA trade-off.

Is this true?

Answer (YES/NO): NO